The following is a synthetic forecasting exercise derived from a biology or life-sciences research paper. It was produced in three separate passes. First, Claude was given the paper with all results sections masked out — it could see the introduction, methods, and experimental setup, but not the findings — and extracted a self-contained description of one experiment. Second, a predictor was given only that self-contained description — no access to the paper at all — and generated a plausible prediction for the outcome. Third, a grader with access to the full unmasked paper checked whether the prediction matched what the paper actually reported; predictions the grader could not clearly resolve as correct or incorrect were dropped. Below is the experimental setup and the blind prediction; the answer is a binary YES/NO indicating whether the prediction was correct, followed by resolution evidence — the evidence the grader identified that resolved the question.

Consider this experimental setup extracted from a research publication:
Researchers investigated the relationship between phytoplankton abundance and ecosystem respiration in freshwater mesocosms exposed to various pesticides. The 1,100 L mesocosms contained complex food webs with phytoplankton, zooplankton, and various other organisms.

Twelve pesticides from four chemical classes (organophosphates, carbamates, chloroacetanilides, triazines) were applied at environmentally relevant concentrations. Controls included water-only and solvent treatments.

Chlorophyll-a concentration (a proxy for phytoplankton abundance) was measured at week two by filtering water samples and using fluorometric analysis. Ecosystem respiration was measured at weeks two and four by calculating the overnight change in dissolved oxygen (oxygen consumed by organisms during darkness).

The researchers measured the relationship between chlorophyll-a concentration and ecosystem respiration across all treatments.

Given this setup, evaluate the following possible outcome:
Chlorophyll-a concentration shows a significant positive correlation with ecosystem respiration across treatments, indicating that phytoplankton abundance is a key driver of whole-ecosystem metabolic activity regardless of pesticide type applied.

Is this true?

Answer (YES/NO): YES